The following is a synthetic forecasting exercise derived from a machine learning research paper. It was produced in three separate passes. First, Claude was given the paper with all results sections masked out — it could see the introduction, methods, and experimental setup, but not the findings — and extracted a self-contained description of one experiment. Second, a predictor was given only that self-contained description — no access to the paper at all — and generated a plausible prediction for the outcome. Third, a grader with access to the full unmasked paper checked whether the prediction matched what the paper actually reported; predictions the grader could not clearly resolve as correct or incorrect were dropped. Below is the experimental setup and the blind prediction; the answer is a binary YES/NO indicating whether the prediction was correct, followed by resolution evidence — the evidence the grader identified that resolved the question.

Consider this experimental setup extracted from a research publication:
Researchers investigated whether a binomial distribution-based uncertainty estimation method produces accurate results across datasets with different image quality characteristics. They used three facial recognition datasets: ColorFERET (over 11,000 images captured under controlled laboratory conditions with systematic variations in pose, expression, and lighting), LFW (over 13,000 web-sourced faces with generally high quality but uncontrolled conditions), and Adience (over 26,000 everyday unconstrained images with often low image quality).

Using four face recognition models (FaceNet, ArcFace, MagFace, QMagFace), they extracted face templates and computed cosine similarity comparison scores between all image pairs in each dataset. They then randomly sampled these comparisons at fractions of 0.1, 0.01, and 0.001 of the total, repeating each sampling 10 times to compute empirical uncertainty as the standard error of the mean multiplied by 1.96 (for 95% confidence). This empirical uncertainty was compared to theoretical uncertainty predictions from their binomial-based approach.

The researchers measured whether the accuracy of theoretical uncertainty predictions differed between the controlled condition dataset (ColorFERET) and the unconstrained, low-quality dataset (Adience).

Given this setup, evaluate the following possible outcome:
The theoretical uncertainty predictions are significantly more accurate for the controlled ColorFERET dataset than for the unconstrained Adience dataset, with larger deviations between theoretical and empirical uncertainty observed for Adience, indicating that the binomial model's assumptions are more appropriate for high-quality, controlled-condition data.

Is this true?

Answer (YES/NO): NO